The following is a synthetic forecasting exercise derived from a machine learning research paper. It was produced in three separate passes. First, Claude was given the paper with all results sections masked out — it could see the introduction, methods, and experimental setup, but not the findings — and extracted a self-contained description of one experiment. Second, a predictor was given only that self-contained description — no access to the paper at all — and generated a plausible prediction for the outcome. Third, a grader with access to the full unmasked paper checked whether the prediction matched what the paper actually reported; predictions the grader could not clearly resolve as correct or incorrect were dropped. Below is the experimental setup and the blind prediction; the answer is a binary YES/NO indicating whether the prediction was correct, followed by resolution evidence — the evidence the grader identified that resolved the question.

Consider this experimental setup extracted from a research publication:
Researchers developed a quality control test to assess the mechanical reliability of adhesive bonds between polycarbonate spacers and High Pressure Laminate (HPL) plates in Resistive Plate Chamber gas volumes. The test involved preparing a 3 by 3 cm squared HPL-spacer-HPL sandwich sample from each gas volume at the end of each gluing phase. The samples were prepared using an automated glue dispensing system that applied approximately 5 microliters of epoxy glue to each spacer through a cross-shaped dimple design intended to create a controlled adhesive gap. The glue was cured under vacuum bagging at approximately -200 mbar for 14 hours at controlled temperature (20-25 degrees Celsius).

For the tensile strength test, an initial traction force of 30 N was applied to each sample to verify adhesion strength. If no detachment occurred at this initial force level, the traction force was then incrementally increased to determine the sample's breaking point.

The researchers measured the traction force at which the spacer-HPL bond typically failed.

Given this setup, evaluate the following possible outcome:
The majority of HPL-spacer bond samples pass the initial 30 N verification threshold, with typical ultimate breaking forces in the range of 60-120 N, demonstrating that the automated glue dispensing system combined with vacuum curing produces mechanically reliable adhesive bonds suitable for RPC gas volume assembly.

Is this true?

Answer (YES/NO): NO